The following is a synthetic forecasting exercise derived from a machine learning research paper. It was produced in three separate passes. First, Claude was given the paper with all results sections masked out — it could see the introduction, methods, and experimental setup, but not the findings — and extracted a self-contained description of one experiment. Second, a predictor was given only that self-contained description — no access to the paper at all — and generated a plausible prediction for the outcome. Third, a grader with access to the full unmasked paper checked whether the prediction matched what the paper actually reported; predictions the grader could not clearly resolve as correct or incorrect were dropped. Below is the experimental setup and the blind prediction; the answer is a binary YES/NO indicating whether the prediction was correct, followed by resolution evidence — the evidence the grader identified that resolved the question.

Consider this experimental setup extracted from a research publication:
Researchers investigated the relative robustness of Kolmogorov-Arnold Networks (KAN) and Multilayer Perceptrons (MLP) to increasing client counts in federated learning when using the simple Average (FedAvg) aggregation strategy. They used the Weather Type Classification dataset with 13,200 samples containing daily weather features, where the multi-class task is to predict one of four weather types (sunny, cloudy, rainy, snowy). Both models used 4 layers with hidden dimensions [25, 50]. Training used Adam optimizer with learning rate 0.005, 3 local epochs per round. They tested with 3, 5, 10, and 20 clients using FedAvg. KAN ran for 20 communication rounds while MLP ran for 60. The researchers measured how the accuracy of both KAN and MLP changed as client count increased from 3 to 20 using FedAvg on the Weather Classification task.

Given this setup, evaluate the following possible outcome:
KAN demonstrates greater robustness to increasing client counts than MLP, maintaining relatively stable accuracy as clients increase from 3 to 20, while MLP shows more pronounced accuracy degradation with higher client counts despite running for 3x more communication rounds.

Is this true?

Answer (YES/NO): YES